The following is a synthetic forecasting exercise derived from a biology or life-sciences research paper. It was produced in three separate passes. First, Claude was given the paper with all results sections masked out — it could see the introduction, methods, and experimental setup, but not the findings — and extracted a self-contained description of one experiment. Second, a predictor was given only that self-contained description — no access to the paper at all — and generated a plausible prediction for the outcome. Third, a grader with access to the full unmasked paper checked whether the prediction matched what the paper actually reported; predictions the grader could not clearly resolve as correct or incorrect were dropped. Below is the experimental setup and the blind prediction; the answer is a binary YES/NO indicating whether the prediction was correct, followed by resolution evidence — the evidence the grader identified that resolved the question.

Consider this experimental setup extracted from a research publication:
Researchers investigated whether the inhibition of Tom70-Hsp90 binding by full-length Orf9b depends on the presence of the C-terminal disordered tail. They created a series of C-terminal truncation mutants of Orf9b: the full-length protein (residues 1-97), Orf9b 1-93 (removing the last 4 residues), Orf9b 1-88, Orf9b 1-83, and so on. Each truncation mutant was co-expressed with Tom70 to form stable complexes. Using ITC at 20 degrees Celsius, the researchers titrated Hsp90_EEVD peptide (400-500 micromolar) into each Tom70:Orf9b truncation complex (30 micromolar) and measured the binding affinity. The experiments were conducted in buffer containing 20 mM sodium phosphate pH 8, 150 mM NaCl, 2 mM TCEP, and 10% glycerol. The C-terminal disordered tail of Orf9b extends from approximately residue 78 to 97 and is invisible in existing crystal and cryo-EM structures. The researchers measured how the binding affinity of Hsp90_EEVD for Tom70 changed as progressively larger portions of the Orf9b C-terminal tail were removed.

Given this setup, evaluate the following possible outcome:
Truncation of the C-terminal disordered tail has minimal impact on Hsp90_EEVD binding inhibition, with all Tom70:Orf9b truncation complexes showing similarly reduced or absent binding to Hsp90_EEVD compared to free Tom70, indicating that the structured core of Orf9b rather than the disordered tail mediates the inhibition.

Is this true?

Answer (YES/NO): NO